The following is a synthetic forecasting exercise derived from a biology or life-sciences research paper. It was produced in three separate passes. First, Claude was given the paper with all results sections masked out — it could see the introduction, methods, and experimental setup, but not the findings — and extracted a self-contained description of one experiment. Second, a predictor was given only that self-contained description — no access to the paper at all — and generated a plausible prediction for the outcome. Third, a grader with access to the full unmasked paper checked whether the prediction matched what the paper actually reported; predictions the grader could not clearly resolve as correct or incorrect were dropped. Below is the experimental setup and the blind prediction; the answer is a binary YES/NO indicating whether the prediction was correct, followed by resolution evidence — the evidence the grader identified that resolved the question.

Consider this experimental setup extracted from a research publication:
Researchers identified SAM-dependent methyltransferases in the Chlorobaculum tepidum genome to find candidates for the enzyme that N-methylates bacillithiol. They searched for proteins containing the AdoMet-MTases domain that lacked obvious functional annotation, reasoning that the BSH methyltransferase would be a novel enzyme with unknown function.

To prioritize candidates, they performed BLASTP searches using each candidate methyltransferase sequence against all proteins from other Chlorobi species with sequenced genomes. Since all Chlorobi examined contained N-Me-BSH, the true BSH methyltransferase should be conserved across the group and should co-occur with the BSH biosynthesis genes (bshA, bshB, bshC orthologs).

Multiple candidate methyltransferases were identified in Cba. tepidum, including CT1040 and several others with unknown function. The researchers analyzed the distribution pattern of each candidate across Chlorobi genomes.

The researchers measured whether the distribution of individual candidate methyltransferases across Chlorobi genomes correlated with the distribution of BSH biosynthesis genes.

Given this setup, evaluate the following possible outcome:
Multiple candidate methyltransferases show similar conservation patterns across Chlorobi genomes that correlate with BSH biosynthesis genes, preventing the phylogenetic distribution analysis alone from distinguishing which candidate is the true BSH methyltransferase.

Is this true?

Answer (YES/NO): YES